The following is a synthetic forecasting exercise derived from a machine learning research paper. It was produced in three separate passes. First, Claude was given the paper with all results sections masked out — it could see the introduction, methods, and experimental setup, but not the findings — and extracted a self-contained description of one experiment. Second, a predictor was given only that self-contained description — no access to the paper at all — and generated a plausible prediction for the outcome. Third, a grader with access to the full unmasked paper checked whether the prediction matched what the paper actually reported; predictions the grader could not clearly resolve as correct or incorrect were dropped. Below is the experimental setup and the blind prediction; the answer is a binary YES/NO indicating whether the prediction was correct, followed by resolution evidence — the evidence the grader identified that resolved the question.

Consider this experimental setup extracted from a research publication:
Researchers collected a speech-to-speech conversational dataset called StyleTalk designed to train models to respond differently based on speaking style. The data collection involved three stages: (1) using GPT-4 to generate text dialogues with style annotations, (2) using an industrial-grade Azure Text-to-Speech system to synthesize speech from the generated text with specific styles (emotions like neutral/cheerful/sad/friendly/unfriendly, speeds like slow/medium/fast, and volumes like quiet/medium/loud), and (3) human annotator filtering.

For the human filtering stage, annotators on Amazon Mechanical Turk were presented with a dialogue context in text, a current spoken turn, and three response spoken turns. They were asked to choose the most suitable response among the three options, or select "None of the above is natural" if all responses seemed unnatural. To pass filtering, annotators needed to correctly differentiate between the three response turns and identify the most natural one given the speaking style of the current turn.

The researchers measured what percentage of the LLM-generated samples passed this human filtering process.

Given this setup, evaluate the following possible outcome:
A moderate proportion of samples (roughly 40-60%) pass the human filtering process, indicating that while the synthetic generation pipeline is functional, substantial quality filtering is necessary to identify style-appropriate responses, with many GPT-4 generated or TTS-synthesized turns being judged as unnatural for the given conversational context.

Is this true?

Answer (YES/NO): NO